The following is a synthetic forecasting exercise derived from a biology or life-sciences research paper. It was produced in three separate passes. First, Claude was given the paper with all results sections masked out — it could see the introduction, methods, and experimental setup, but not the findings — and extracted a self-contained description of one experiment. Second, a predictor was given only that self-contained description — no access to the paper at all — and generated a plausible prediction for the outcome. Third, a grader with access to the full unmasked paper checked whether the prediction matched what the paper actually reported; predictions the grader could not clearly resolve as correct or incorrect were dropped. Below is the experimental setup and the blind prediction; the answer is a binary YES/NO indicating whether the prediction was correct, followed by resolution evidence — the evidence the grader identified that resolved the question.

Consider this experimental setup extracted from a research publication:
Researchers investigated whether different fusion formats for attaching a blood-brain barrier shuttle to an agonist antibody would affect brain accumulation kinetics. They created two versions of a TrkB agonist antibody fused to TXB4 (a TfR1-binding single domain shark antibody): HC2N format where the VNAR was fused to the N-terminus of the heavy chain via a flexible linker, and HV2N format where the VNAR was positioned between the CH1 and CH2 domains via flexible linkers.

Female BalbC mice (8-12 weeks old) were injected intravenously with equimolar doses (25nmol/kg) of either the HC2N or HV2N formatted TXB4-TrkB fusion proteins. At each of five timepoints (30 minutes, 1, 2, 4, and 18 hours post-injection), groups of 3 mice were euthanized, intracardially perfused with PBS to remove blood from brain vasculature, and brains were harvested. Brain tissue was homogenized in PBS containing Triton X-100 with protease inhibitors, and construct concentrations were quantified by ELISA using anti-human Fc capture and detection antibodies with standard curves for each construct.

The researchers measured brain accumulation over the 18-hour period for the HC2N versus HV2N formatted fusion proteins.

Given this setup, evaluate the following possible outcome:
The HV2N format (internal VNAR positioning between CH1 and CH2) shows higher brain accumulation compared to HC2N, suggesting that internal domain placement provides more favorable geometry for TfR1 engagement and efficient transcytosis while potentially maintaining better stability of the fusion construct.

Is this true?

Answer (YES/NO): NO